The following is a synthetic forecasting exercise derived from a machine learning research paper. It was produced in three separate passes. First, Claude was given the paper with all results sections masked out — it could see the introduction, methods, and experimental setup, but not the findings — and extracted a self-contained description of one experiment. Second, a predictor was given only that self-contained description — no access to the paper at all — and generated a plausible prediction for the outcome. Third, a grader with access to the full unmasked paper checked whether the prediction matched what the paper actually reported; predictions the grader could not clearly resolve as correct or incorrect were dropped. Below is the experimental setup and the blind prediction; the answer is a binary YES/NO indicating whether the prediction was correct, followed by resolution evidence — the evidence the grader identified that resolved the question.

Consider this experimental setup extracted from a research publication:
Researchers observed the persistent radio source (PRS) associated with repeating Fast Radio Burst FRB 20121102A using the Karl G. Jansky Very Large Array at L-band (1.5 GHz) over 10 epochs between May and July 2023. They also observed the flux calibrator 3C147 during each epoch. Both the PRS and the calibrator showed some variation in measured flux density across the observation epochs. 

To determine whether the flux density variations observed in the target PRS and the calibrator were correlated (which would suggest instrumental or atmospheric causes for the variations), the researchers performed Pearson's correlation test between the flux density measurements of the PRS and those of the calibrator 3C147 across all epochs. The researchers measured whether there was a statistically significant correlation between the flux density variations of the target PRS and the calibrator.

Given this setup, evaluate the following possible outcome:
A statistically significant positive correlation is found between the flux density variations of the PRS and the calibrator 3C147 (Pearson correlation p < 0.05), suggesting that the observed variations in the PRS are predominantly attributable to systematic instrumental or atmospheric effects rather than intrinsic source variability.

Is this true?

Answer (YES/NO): NO